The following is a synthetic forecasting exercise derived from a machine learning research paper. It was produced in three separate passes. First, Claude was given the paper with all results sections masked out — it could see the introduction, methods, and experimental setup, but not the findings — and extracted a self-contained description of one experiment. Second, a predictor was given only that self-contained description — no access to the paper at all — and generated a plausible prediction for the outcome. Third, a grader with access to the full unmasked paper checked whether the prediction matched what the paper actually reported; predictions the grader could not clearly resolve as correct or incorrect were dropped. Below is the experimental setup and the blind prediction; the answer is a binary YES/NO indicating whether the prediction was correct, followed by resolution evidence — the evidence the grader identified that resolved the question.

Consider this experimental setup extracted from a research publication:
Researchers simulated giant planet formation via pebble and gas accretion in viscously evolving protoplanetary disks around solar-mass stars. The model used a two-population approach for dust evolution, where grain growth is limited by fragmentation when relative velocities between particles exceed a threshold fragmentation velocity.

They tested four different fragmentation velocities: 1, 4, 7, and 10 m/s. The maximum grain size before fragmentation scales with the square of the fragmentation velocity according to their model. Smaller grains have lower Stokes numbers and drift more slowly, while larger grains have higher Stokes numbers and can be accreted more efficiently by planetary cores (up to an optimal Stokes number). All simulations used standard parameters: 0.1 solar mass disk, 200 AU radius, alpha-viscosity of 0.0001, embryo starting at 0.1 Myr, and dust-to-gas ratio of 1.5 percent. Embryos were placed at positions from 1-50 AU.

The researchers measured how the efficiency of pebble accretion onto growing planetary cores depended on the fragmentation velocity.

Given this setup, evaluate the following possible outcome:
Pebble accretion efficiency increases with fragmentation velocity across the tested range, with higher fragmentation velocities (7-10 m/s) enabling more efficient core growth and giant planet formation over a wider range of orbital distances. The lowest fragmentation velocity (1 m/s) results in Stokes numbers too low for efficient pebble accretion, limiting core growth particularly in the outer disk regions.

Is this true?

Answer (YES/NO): NO